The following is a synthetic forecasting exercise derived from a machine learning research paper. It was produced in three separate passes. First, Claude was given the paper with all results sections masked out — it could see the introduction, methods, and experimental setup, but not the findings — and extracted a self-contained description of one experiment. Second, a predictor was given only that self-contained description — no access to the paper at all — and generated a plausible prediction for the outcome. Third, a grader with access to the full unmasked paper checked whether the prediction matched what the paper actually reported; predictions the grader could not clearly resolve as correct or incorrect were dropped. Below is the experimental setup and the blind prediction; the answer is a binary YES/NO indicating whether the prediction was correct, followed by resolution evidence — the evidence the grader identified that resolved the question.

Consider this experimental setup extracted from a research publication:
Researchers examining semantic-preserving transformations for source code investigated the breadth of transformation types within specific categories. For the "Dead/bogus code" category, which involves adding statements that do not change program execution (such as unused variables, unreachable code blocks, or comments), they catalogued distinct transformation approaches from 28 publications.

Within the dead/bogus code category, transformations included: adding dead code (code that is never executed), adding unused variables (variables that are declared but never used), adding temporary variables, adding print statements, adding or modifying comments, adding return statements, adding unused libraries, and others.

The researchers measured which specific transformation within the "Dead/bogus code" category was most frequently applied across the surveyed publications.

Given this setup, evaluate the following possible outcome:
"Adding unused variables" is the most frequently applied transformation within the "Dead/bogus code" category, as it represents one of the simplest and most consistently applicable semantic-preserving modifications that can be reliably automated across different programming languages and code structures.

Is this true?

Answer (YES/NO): NO